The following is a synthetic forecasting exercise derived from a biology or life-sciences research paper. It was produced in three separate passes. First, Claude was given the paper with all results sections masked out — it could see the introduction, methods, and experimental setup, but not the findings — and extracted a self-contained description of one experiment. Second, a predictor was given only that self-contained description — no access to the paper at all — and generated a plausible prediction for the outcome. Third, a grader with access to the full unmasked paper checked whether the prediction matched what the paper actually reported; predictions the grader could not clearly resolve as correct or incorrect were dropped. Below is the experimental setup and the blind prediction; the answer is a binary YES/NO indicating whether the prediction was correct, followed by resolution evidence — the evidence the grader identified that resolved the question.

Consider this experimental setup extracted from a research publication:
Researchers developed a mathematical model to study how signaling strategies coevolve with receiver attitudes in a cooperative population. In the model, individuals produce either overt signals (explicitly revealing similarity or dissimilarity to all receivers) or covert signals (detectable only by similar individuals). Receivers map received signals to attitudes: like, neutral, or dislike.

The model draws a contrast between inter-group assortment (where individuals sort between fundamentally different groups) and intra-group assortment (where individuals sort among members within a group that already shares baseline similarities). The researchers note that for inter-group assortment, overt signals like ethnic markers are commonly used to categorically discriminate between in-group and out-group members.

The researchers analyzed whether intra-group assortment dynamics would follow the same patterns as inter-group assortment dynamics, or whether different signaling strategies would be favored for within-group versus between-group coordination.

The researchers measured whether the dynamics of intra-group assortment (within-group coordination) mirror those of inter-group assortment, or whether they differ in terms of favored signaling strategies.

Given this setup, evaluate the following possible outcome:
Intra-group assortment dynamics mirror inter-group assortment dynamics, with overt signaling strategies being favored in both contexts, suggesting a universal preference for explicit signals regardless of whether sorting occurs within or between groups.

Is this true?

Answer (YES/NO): NO